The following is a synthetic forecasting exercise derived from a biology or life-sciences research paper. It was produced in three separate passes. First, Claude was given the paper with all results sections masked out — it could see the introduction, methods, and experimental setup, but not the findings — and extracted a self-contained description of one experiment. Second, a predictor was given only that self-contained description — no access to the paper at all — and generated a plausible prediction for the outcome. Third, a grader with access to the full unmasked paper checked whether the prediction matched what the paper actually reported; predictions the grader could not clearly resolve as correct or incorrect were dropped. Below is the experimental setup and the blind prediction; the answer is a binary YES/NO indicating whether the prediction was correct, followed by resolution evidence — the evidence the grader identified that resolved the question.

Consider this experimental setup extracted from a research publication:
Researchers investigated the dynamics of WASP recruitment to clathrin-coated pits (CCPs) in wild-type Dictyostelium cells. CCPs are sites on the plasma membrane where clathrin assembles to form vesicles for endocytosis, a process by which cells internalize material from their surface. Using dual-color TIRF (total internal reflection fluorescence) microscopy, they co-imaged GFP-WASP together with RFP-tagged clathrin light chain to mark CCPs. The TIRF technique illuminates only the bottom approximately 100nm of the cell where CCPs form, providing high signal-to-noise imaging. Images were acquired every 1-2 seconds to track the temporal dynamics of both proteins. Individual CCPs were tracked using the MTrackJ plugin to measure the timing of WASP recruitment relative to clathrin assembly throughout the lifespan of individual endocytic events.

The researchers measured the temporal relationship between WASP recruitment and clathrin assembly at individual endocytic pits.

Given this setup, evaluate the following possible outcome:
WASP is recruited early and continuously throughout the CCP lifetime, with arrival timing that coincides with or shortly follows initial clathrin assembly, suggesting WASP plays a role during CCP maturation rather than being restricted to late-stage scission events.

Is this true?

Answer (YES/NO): NO